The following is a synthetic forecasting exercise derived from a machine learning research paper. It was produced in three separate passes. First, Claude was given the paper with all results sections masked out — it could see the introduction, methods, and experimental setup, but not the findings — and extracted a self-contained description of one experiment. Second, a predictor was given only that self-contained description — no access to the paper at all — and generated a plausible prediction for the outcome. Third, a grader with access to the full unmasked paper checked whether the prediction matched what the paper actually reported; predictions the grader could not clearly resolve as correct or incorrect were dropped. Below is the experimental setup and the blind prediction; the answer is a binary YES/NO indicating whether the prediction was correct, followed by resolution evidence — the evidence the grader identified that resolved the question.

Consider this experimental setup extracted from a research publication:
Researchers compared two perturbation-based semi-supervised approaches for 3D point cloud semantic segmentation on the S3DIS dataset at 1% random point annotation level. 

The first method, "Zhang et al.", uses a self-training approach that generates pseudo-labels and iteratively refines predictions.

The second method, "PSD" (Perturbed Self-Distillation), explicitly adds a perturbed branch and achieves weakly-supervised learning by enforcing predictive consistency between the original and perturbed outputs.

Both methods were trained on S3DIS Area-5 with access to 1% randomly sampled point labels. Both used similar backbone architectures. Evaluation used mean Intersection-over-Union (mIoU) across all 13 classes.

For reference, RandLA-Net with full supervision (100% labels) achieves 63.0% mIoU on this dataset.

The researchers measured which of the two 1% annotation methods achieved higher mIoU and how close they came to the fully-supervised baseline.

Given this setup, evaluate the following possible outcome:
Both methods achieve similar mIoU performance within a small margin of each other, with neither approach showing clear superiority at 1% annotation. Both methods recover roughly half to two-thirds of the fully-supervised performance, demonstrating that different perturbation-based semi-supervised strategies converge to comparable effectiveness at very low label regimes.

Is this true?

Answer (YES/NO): NO